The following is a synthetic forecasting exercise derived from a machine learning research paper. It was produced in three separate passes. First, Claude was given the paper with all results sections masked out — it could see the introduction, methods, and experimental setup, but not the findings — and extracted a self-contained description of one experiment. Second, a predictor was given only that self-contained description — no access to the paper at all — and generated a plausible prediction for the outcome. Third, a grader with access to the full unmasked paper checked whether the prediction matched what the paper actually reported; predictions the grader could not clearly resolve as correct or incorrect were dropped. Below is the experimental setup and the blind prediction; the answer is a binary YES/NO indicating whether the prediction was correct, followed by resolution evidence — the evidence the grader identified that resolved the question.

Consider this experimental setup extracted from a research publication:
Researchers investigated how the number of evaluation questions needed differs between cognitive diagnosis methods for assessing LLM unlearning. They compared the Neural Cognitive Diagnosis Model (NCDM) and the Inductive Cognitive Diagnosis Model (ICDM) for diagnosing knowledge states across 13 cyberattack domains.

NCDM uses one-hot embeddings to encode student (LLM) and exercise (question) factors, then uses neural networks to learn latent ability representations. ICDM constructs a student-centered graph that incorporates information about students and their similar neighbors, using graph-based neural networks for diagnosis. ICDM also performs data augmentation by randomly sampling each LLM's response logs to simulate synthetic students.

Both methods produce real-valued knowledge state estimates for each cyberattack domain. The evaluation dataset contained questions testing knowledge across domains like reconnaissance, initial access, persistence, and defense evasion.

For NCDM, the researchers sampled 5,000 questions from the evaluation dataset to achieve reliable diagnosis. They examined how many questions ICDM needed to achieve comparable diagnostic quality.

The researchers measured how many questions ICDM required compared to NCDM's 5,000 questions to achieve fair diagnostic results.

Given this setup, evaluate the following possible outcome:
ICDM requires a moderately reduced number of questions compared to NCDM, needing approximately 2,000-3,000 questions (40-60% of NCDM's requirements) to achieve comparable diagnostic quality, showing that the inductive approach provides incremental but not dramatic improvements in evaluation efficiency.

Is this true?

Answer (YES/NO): YES